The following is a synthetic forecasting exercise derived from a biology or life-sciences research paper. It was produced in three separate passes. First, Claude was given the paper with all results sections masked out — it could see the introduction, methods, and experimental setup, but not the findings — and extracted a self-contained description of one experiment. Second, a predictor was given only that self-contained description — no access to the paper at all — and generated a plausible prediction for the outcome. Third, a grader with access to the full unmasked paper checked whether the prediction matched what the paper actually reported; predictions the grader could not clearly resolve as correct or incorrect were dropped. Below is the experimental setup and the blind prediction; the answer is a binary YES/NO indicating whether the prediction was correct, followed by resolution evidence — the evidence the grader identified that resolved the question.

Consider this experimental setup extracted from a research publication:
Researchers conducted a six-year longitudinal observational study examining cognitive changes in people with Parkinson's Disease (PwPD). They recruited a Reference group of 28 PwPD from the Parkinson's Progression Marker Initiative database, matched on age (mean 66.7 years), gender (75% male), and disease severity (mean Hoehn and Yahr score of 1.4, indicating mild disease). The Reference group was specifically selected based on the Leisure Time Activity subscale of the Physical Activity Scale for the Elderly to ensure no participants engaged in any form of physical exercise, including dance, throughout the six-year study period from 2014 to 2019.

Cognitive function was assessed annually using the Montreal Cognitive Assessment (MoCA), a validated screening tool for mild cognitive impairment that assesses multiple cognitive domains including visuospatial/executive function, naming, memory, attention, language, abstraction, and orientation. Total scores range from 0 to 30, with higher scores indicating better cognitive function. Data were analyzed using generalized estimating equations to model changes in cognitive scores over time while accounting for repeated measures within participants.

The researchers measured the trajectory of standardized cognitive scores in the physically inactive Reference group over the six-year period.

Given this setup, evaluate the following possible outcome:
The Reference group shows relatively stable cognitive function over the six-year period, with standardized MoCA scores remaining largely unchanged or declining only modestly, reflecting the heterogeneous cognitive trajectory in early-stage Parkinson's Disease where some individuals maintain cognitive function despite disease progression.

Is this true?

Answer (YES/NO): NO